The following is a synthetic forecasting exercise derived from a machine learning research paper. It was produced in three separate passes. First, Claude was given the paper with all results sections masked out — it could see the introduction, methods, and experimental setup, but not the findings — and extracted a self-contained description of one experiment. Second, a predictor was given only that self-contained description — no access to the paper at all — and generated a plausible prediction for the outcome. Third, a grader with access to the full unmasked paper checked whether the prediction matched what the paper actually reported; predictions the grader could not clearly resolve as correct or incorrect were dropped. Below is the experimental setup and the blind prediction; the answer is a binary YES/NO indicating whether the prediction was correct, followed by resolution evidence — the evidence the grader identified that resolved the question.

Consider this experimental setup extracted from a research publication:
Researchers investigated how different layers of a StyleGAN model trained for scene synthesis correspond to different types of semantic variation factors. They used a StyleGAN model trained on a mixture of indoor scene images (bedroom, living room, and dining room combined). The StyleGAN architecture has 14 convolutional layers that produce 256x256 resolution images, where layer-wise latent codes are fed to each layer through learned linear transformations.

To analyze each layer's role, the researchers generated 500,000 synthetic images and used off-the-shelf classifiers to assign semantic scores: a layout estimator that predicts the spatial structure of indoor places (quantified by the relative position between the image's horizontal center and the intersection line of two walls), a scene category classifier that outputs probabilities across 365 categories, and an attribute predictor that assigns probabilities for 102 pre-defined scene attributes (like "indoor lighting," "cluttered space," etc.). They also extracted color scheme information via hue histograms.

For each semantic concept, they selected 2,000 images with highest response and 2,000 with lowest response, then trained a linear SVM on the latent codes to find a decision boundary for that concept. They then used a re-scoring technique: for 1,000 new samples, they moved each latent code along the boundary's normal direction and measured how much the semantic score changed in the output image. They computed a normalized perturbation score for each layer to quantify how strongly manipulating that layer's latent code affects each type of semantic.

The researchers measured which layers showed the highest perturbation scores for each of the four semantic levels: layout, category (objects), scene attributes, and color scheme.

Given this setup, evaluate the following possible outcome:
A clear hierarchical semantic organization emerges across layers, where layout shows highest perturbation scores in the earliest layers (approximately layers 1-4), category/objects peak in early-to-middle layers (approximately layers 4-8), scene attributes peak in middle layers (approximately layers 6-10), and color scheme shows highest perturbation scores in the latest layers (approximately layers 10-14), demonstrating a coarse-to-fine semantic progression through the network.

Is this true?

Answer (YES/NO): NO